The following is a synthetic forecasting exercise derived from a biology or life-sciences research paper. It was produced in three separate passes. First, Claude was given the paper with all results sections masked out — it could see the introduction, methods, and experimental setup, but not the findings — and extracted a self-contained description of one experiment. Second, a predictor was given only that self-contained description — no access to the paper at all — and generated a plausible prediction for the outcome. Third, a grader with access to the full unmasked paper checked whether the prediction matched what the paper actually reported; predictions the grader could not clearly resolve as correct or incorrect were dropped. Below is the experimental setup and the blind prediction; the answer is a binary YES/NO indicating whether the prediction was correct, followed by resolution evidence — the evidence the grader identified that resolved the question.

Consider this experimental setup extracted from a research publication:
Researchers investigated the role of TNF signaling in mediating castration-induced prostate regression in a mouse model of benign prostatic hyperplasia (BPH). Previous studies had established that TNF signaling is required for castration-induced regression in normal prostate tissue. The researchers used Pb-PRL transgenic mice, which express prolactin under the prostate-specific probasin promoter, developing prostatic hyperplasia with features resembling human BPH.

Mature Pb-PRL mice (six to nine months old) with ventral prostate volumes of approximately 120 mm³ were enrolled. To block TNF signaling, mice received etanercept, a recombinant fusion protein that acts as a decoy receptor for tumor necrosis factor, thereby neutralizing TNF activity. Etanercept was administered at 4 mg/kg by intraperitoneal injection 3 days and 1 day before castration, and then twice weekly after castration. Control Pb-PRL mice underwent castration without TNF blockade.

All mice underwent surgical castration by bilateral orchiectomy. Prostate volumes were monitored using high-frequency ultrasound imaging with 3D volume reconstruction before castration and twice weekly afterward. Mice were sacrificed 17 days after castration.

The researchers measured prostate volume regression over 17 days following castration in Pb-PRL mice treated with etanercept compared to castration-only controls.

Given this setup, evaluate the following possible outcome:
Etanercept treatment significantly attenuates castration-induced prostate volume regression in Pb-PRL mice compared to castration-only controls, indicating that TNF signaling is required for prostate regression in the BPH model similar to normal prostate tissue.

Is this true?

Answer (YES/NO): NO